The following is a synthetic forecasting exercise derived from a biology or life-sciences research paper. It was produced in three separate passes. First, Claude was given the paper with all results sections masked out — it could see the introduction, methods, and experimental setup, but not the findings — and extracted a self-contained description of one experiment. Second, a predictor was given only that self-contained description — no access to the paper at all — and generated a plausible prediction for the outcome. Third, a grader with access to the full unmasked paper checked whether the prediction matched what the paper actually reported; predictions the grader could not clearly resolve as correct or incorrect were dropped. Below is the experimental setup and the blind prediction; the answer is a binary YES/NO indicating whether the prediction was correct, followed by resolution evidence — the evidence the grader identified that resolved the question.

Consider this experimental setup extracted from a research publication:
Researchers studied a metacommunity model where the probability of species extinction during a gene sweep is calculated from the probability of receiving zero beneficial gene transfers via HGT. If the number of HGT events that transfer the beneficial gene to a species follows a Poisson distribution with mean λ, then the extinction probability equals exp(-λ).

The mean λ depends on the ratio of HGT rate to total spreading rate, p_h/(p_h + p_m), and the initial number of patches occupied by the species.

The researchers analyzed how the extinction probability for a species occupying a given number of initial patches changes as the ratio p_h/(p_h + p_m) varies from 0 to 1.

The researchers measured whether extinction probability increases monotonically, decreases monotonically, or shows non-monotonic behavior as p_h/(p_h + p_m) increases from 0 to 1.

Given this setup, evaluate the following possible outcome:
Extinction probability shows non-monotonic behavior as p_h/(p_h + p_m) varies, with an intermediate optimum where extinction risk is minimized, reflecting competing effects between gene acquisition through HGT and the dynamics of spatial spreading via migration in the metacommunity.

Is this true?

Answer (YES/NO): NO